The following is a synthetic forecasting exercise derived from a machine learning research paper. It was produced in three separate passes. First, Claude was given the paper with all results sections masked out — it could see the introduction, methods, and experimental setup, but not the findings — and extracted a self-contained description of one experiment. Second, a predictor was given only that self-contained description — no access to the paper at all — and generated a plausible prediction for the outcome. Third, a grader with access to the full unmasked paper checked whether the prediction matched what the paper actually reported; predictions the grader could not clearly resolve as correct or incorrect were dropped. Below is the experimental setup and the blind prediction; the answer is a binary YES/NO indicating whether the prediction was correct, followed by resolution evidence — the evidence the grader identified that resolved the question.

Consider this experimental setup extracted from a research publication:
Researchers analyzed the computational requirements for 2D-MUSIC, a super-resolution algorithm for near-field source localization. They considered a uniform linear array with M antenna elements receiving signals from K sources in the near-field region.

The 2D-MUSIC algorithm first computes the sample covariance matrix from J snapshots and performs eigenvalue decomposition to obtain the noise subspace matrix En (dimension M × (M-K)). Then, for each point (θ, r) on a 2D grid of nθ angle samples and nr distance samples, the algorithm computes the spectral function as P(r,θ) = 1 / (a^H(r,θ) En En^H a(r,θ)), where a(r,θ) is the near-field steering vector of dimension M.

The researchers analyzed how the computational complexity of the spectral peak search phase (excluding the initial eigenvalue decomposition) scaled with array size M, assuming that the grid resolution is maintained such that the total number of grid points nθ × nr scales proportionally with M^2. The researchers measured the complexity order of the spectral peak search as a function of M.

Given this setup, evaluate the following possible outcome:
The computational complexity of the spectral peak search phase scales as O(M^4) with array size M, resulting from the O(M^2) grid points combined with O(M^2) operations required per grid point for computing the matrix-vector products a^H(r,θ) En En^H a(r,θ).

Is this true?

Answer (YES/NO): YES